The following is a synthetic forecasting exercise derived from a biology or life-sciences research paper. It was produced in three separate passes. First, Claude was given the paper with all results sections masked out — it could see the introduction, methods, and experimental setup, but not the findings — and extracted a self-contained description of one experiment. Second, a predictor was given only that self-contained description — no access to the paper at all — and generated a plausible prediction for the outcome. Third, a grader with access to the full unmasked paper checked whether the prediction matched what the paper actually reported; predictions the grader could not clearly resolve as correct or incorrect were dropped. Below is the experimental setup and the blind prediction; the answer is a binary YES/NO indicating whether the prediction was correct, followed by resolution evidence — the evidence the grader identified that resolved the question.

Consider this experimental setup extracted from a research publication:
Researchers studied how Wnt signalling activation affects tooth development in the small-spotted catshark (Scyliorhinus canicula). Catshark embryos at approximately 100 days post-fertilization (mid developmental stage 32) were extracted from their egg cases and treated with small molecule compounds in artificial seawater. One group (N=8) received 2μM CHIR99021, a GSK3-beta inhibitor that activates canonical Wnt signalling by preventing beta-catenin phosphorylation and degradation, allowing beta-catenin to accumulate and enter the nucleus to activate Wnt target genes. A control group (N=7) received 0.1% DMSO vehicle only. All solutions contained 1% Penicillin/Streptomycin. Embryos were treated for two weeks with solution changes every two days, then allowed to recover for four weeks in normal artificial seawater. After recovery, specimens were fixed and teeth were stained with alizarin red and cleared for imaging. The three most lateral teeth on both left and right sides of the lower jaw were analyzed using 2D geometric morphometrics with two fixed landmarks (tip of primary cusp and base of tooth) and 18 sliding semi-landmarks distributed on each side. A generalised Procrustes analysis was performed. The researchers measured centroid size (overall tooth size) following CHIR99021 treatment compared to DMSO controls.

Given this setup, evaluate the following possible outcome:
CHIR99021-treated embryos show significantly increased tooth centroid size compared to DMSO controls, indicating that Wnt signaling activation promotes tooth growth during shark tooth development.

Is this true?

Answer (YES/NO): YES